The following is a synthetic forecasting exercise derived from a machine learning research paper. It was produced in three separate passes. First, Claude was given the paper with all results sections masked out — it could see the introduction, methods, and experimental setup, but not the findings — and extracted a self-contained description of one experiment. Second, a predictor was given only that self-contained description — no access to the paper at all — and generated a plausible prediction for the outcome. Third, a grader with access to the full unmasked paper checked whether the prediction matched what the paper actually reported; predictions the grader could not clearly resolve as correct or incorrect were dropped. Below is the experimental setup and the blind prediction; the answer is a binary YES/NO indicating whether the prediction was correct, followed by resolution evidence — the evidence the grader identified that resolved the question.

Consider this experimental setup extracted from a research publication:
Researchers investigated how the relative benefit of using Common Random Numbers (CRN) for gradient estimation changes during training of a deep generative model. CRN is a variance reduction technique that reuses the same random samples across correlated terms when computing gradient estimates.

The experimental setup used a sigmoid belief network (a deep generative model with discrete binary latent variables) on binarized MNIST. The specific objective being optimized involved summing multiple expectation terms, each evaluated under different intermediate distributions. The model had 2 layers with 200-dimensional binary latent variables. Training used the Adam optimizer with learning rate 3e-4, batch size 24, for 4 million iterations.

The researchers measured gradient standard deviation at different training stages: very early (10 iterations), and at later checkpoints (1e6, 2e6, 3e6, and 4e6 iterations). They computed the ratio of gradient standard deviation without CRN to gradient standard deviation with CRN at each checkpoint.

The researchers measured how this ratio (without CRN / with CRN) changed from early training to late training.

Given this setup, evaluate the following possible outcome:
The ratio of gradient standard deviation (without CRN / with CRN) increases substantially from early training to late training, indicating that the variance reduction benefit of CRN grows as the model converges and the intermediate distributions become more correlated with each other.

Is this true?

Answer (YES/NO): NO